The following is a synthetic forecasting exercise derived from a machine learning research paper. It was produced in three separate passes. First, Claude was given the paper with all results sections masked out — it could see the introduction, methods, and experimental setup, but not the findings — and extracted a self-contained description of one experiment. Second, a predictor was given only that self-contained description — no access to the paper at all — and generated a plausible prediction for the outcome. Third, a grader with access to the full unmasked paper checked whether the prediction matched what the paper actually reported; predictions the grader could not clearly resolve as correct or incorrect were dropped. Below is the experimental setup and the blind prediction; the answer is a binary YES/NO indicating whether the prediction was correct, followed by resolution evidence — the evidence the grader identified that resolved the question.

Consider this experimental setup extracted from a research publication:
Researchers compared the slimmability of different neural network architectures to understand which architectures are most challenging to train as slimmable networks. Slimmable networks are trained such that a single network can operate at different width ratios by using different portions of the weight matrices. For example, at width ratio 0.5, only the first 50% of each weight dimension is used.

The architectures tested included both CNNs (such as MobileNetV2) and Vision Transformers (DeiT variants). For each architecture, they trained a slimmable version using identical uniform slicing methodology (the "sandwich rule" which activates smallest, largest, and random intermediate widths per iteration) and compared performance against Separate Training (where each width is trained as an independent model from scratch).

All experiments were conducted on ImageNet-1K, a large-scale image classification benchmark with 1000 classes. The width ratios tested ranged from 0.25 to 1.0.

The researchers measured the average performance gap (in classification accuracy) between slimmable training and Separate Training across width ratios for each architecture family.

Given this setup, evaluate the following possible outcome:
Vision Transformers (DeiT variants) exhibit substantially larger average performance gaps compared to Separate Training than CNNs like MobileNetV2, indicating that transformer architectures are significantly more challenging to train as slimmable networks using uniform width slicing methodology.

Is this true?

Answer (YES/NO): YES